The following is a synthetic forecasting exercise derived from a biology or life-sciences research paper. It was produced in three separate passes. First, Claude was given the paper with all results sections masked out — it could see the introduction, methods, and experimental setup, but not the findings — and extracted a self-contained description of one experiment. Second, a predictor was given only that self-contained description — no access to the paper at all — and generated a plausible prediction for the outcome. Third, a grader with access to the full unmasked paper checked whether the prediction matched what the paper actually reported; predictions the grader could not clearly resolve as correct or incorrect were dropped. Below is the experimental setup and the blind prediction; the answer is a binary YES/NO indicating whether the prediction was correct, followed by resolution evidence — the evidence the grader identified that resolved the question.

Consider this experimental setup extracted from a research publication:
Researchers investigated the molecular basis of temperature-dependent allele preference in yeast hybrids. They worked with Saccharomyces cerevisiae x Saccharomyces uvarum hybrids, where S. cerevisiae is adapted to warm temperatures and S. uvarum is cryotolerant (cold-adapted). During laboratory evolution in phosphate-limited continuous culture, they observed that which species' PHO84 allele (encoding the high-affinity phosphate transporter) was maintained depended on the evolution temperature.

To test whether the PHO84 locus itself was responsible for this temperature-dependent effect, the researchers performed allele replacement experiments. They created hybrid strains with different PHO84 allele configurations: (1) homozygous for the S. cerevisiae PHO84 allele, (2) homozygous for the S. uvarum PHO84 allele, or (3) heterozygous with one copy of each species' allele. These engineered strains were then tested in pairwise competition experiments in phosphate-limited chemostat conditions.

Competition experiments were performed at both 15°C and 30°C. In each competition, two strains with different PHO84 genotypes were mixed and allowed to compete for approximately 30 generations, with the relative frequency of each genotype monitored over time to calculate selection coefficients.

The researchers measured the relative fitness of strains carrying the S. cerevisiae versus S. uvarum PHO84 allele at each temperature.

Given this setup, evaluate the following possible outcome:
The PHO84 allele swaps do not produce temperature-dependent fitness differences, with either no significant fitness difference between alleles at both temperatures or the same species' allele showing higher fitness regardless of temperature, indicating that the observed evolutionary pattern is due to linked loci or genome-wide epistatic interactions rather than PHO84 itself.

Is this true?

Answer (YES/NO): NO